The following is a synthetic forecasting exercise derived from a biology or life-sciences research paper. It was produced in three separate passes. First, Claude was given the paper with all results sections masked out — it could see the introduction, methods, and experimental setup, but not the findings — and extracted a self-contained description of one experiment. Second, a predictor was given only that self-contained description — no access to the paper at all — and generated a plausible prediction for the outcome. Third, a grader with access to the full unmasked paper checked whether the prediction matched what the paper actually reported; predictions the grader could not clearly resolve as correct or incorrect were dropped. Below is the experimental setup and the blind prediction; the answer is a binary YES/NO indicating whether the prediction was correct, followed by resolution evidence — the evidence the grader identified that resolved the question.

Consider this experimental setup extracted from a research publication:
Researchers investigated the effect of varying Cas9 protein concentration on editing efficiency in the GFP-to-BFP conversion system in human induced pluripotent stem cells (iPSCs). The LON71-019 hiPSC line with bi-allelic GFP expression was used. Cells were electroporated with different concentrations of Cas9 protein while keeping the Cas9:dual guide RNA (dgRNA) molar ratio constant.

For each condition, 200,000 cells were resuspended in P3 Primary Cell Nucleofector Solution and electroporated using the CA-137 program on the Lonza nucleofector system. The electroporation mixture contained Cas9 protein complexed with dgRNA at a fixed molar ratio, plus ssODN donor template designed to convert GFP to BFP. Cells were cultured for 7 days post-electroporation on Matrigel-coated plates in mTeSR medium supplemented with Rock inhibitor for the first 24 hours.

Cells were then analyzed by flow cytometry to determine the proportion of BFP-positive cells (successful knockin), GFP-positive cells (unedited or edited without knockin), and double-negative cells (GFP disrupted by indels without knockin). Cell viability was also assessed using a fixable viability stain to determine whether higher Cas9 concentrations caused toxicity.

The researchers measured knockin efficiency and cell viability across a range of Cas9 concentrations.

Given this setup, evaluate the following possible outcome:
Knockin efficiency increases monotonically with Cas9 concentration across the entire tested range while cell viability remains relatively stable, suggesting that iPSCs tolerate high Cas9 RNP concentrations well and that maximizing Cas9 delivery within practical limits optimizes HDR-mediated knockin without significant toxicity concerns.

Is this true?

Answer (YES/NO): NO